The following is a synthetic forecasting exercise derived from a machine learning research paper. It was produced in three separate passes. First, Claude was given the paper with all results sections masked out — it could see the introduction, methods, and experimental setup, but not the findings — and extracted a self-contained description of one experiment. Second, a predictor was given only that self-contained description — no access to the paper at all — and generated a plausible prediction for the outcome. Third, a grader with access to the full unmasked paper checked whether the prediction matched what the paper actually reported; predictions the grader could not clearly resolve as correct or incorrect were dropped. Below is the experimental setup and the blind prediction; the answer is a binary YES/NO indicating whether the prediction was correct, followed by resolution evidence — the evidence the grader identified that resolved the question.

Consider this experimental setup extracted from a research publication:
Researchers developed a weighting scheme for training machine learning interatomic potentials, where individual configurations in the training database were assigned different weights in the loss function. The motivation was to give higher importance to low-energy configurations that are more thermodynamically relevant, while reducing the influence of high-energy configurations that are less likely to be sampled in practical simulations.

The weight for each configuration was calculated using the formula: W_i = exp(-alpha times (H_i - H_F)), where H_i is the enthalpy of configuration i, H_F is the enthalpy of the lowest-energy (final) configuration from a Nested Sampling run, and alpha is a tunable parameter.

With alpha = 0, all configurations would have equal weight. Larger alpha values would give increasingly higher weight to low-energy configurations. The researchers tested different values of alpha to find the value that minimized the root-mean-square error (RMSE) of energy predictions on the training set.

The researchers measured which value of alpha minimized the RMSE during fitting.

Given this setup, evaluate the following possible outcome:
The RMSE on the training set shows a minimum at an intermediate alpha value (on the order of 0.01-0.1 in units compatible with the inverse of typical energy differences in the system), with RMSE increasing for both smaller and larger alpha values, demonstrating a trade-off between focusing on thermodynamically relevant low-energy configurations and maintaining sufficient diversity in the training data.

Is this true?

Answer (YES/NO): YES